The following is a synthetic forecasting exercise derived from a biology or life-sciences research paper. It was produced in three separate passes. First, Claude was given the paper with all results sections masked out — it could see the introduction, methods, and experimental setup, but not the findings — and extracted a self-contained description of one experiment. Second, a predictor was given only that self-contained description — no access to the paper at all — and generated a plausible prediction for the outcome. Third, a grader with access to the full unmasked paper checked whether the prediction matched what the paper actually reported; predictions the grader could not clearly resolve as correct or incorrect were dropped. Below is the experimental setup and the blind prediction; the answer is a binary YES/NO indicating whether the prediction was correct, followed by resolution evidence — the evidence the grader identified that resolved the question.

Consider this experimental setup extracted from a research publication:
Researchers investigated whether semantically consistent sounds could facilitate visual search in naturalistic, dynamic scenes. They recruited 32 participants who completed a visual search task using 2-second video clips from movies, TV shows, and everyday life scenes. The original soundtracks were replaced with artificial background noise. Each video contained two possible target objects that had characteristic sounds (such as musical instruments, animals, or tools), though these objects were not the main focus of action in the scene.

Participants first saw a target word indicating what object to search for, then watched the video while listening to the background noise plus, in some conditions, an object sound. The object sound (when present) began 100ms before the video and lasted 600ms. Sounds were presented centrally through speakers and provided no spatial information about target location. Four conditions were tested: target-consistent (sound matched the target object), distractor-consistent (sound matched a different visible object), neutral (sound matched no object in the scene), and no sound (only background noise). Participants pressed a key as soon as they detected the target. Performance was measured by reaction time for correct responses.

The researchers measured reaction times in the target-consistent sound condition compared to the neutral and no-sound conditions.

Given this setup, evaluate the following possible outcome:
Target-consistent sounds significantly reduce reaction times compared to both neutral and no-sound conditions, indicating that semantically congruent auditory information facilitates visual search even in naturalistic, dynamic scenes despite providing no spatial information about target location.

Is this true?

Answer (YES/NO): YES